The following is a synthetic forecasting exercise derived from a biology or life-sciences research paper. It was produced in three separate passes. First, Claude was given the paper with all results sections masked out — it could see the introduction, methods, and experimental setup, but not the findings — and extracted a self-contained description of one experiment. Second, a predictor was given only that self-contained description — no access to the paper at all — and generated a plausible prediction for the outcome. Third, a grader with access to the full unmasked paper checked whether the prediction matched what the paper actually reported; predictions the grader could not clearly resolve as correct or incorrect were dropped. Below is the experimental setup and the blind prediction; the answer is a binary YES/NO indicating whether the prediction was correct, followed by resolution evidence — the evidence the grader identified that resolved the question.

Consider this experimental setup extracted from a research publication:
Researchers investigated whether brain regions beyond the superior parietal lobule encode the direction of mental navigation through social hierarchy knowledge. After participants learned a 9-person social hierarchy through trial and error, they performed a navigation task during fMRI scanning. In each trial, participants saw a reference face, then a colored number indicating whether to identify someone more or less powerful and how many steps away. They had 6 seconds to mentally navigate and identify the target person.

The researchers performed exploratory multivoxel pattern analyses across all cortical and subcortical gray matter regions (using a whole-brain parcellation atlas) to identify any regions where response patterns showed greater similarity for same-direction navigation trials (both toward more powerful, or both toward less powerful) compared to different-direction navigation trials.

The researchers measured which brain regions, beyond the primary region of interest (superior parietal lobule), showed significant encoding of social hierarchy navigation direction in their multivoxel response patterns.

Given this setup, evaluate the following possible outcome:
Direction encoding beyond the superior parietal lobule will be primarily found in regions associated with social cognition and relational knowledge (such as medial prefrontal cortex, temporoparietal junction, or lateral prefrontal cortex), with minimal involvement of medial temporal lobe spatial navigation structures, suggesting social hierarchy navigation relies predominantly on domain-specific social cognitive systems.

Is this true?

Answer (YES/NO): NO